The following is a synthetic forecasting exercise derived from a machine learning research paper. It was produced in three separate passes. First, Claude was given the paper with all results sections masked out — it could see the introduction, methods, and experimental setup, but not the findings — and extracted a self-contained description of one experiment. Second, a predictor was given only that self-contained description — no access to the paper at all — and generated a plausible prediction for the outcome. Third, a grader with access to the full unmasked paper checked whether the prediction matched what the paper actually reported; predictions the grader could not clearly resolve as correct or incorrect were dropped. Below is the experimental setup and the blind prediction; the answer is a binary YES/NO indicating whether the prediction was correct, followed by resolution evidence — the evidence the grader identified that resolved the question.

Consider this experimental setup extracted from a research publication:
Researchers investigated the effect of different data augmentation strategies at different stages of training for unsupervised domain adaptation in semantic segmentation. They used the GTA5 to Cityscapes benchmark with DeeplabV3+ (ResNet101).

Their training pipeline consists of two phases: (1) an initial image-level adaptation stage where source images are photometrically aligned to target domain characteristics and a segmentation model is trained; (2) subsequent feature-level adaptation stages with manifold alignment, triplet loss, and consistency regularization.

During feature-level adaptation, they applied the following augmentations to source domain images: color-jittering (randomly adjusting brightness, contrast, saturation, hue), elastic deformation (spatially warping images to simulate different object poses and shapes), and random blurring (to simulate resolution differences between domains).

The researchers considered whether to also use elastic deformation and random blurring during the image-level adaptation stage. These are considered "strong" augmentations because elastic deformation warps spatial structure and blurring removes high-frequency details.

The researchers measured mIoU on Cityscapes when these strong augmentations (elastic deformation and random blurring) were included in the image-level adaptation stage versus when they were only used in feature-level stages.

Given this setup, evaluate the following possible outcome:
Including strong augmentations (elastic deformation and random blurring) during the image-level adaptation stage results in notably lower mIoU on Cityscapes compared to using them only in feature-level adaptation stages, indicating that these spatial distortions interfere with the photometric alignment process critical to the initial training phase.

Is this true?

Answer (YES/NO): YES